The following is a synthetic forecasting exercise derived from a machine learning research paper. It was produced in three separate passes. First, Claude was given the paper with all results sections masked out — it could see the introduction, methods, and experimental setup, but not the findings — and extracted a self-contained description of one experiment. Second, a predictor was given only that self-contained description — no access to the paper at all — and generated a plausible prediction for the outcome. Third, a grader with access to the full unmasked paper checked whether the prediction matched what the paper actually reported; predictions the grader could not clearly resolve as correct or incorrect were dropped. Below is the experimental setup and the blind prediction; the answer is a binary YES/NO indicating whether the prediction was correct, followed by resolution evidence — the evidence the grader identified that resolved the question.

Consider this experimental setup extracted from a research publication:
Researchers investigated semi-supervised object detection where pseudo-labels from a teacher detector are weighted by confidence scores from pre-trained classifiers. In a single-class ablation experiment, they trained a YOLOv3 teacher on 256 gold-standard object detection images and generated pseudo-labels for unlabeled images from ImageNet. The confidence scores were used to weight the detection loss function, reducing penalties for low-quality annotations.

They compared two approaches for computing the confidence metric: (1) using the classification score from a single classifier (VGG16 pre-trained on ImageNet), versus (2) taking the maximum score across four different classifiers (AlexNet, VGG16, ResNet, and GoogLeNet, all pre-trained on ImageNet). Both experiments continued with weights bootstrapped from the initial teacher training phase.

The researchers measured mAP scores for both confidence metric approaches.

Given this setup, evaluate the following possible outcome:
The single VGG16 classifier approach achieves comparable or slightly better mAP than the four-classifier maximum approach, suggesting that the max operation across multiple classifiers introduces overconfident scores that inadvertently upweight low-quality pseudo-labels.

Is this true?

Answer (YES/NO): NO